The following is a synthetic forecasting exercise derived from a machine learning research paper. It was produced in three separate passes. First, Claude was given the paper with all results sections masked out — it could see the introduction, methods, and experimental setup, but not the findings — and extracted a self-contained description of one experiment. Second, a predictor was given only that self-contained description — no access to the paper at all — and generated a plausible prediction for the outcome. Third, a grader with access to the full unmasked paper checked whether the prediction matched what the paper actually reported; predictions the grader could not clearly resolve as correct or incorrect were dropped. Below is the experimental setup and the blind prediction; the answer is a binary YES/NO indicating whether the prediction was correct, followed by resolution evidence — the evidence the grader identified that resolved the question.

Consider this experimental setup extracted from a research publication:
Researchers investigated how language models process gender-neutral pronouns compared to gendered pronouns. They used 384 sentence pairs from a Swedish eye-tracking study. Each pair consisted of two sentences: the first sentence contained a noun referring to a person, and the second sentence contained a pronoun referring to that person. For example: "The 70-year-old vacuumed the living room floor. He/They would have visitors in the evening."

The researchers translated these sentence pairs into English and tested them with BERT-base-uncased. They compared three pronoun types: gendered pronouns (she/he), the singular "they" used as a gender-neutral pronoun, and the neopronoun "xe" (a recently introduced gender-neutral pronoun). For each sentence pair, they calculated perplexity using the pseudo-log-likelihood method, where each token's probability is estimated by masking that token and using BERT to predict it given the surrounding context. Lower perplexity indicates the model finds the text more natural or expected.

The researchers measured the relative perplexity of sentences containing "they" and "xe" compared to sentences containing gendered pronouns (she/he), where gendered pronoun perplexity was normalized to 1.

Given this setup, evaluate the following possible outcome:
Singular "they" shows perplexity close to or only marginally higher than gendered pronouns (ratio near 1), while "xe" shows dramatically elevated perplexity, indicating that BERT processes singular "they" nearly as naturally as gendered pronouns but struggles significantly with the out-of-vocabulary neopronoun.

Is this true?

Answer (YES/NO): NO